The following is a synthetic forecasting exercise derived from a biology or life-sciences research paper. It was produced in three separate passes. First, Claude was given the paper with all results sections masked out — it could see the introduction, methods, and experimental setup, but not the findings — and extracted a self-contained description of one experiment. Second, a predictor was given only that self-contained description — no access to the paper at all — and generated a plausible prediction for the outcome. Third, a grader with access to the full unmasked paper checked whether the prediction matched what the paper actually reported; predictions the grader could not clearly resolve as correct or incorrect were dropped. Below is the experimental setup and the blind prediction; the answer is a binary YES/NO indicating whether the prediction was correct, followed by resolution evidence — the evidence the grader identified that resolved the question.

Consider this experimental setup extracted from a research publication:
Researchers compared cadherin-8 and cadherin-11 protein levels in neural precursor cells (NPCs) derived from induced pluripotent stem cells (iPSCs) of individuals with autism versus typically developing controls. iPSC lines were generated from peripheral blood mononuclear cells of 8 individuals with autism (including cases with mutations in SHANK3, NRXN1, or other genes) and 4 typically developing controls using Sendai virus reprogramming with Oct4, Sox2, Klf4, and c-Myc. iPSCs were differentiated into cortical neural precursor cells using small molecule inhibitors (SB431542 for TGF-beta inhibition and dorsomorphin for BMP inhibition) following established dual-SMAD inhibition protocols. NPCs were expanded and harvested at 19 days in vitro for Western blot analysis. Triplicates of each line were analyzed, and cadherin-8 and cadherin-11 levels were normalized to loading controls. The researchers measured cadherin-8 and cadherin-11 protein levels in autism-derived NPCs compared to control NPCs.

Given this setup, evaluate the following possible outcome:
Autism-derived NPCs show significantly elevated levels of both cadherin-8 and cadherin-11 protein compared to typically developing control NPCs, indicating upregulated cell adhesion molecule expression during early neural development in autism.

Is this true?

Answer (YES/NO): NO